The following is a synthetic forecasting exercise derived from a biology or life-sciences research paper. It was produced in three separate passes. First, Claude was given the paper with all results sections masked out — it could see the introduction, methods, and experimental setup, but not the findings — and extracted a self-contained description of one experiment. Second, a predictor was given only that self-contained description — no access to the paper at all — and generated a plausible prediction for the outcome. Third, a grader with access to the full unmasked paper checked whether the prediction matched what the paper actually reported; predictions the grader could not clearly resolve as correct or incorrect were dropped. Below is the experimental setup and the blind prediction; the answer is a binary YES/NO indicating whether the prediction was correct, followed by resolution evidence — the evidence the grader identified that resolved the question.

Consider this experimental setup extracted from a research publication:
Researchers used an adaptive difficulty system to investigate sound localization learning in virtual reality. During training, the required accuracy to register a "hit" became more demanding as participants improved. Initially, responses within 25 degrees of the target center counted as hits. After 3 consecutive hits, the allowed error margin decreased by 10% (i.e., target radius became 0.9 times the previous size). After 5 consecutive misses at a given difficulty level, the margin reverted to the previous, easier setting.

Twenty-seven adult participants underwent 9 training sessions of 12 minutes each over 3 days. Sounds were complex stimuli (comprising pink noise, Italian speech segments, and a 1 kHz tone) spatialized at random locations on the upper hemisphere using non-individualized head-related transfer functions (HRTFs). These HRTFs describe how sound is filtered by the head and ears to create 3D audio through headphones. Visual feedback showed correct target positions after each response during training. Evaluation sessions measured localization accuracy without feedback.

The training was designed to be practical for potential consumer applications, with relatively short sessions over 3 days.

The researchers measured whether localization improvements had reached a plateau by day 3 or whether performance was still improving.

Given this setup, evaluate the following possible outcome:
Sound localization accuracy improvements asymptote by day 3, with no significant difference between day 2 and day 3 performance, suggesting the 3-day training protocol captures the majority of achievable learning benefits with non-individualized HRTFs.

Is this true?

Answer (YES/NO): NO